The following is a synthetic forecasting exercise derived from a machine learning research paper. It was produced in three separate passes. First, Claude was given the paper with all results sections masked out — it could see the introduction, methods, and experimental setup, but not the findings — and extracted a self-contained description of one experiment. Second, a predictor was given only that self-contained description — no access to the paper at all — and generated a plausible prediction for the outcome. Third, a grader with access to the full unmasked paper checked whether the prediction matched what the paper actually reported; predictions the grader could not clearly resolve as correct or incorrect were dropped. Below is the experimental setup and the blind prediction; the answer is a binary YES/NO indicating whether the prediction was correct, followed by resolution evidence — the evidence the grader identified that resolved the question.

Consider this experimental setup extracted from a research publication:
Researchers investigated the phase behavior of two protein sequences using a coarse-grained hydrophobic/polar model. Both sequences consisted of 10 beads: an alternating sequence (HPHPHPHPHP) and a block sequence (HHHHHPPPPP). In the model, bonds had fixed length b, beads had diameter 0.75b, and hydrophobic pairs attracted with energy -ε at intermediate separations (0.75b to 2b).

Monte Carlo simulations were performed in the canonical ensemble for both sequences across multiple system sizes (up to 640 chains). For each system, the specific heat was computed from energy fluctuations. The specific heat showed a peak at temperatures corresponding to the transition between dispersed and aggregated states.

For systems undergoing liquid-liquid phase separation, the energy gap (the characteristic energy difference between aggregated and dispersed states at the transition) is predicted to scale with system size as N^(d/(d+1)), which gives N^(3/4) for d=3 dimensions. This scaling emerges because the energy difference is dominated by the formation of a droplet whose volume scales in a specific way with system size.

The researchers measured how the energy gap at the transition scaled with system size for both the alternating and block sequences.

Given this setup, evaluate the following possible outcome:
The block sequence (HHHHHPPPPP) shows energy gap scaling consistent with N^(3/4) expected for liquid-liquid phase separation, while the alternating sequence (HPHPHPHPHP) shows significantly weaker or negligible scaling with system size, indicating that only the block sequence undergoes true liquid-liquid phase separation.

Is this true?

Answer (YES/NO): NO